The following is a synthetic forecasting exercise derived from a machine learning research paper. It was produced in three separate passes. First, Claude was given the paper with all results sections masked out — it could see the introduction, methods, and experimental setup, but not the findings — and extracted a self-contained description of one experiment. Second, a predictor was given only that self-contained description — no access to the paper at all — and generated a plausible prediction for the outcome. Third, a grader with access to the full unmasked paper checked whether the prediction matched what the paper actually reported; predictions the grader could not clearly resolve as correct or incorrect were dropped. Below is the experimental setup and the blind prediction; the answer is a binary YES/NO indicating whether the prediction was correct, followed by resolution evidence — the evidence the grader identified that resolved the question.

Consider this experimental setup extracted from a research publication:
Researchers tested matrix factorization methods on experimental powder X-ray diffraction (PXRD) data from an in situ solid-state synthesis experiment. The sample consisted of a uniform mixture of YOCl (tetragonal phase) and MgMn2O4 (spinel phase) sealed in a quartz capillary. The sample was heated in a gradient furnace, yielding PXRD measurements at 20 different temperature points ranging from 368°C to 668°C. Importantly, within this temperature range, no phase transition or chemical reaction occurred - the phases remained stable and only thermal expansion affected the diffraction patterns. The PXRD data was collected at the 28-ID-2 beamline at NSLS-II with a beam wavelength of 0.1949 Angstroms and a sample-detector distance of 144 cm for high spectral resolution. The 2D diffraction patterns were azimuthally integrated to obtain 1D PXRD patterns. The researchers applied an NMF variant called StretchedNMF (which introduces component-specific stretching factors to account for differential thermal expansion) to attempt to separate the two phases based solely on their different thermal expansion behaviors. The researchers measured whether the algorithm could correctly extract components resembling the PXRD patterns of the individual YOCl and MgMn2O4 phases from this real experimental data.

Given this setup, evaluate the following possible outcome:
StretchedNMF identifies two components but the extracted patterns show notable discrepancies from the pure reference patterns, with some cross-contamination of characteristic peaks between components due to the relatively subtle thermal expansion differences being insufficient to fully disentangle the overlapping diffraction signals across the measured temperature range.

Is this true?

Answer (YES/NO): NO